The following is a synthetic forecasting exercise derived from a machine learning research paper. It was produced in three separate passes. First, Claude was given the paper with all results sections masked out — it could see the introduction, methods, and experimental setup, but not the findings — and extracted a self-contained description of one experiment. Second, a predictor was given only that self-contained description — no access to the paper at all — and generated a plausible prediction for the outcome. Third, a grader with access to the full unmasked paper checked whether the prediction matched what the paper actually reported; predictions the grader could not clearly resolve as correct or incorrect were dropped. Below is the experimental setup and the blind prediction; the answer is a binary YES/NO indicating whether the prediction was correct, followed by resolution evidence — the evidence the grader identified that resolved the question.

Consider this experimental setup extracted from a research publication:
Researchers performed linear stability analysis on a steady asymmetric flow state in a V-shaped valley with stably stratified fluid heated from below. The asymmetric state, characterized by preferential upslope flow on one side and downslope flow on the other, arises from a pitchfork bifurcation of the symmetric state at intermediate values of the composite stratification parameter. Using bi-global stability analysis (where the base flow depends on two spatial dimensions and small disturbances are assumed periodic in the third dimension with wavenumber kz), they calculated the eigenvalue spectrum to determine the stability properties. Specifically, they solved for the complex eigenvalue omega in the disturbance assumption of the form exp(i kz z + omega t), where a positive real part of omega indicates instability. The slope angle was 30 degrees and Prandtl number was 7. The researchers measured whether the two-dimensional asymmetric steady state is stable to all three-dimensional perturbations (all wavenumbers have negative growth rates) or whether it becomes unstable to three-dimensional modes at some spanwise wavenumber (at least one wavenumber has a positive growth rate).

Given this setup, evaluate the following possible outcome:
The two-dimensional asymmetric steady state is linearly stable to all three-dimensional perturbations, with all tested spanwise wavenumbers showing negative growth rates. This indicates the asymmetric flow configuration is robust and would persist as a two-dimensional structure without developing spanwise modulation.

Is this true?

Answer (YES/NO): NO